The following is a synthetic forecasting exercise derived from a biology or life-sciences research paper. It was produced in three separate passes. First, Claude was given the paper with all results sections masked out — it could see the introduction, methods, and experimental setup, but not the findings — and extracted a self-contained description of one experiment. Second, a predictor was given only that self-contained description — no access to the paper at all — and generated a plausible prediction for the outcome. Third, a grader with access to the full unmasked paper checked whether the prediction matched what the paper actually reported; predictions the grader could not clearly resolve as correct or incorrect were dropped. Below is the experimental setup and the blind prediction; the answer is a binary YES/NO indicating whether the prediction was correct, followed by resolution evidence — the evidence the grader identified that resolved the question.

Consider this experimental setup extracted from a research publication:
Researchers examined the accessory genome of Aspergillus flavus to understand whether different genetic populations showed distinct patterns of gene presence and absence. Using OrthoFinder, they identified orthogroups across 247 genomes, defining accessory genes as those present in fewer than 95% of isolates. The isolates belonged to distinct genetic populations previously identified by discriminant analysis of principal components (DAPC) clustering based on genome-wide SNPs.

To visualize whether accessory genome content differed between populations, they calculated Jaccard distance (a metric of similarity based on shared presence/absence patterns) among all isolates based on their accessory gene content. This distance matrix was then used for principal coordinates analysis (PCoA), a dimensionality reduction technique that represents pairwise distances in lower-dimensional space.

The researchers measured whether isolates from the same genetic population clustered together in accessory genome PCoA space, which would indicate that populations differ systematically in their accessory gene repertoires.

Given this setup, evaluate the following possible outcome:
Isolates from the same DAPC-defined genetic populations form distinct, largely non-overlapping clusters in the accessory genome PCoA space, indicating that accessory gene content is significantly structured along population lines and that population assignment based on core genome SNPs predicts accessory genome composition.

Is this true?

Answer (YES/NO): NO